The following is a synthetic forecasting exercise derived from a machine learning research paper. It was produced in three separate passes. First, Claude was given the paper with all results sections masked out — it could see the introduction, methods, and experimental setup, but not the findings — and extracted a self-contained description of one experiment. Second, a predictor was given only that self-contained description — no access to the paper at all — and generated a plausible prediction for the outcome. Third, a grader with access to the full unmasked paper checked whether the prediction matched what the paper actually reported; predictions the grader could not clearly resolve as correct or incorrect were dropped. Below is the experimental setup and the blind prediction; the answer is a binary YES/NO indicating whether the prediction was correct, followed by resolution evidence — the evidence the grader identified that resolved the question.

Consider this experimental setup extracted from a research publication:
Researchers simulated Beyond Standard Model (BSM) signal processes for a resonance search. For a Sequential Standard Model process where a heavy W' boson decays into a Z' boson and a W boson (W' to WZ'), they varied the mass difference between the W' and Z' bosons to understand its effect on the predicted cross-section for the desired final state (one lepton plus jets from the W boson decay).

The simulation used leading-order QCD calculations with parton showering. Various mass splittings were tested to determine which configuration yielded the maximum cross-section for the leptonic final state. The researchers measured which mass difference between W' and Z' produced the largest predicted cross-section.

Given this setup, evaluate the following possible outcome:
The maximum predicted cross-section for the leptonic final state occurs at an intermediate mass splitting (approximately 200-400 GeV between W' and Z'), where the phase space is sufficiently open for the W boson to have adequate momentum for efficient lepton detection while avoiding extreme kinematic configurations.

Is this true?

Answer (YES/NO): YES